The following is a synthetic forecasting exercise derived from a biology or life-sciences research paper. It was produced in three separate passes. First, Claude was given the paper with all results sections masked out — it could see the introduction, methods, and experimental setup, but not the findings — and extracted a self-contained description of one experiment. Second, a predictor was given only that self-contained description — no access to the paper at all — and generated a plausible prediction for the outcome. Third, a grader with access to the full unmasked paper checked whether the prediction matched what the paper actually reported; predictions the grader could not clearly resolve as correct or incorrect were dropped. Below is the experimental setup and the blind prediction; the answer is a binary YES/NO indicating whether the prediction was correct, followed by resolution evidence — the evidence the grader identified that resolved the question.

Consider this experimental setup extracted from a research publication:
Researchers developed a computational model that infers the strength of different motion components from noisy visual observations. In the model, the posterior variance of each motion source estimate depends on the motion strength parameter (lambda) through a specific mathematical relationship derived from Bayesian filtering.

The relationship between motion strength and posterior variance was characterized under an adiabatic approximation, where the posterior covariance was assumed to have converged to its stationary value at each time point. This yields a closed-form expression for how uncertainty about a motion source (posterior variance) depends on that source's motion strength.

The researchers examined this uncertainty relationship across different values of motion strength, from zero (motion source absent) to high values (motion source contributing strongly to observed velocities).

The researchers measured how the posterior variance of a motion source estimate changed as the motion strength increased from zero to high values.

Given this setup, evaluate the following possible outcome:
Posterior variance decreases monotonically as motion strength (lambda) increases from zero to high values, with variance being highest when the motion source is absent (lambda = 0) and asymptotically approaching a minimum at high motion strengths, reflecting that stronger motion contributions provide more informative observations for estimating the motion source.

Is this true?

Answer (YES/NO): NO